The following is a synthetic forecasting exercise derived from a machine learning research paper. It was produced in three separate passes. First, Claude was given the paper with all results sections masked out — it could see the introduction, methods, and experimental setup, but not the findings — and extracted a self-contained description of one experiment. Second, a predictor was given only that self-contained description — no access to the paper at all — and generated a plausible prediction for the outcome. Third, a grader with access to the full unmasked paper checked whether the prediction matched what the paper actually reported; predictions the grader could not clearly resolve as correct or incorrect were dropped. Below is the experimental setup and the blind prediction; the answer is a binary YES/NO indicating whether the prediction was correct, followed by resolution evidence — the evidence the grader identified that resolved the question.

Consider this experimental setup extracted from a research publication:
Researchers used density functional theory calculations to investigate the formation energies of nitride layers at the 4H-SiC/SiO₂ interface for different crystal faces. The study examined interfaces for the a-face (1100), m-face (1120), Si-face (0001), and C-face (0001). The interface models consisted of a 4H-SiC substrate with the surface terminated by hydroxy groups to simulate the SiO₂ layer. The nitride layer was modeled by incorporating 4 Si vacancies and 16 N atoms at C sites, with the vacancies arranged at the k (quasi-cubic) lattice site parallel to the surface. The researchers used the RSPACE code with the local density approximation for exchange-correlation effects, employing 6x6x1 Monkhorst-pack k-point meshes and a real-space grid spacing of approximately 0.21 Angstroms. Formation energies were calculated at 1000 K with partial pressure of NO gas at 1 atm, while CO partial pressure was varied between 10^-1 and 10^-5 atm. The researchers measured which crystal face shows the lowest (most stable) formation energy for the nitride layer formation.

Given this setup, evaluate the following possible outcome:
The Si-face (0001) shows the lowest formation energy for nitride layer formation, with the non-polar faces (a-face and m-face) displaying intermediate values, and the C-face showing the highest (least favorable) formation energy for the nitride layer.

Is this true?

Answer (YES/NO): NO